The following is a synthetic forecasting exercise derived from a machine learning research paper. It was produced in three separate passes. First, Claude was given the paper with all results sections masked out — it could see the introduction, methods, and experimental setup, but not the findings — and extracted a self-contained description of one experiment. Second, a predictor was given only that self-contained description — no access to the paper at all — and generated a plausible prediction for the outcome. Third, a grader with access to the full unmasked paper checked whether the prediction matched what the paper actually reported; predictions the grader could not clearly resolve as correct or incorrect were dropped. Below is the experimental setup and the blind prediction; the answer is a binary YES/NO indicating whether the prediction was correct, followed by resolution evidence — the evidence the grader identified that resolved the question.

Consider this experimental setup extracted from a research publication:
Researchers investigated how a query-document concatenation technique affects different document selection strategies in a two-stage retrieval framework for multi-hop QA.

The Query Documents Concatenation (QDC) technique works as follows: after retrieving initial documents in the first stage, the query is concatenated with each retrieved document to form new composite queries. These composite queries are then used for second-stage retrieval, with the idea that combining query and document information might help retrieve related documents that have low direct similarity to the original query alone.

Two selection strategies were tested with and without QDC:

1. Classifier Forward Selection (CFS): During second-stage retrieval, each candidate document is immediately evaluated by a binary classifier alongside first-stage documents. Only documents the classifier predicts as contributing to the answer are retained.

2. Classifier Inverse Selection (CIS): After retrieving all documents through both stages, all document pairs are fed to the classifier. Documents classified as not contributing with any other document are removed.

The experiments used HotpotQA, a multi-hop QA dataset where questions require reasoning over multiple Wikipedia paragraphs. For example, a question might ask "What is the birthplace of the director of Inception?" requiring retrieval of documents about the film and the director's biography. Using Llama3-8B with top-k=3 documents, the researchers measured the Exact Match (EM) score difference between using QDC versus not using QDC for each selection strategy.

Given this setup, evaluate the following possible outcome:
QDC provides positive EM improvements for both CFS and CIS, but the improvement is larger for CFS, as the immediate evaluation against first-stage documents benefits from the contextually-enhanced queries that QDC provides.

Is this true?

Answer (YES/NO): YES